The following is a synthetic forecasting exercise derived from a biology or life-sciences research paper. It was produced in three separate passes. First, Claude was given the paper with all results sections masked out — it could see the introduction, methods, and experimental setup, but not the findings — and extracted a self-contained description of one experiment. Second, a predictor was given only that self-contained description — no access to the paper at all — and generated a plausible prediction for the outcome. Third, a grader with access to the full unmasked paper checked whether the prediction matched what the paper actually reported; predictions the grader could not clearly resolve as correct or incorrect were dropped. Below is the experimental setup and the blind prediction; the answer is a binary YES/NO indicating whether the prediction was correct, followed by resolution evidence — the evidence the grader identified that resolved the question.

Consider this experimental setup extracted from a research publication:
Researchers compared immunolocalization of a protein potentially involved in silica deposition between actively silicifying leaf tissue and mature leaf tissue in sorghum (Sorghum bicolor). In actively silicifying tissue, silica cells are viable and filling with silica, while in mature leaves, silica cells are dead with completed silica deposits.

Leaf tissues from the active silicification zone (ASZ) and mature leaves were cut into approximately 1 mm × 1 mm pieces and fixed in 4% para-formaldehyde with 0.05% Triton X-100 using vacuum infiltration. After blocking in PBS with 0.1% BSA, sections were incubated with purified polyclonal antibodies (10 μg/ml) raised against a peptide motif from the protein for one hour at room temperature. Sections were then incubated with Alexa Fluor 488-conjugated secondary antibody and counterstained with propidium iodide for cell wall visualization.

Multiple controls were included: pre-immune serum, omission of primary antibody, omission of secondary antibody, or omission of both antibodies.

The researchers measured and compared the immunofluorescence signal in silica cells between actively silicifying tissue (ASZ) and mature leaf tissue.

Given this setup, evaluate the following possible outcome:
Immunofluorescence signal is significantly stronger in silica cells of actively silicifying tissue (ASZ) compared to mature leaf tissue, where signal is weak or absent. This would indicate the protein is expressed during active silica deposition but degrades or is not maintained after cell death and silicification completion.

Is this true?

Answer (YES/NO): NO